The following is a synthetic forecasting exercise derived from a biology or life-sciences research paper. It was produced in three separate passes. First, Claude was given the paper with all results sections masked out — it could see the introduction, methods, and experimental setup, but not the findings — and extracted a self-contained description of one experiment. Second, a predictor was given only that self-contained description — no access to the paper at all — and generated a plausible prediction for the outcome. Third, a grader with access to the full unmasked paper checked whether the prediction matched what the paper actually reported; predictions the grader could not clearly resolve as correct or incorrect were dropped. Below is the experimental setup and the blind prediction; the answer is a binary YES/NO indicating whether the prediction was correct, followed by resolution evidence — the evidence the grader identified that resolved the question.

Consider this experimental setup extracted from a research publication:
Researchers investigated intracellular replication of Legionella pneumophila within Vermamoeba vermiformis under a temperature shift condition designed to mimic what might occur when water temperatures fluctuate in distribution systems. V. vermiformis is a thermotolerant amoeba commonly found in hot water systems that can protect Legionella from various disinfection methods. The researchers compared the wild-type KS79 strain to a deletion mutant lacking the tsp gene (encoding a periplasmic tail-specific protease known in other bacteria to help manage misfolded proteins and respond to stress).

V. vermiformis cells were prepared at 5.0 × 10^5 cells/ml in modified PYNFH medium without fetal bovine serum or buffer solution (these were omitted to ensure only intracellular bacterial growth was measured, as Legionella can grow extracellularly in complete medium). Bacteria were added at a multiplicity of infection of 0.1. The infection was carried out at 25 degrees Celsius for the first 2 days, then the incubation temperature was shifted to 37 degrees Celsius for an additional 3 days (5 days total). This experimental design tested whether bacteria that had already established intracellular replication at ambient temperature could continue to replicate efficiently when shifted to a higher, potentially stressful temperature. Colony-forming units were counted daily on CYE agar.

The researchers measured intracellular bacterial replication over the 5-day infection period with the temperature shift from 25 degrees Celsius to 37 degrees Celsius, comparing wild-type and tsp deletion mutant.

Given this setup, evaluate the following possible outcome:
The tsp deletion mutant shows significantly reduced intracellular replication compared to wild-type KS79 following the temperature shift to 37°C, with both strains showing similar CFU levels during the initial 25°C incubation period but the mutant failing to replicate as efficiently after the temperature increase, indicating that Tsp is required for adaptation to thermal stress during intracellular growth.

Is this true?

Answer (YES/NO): YES